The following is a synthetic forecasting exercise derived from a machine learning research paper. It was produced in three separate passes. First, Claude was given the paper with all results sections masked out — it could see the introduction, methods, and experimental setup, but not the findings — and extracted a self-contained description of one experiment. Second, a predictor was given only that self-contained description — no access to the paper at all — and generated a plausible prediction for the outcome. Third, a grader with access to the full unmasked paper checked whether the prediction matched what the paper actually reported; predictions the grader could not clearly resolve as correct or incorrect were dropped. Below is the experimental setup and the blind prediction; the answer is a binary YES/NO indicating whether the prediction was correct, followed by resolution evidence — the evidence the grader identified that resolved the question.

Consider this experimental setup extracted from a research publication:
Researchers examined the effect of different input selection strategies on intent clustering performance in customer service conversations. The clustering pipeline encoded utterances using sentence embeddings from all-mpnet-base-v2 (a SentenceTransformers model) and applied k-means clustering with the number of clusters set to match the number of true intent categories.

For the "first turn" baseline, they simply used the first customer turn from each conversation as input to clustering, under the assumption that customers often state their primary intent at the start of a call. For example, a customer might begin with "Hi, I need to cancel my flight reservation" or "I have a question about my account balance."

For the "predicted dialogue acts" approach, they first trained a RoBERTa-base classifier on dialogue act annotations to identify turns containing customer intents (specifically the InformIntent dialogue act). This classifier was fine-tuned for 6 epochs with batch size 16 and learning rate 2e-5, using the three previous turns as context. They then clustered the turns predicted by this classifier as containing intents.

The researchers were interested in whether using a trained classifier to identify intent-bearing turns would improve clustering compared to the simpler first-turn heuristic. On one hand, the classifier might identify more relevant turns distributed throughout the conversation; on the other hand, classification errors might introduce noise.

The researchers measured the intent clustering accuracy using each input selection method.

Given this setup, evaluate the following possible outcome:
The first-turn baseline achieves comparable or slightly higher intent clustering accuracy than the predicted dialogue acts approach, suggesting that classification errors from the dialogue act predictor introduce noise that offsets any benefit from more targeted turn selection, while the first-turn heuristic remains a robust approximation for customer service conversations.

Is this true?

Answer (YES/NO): YES